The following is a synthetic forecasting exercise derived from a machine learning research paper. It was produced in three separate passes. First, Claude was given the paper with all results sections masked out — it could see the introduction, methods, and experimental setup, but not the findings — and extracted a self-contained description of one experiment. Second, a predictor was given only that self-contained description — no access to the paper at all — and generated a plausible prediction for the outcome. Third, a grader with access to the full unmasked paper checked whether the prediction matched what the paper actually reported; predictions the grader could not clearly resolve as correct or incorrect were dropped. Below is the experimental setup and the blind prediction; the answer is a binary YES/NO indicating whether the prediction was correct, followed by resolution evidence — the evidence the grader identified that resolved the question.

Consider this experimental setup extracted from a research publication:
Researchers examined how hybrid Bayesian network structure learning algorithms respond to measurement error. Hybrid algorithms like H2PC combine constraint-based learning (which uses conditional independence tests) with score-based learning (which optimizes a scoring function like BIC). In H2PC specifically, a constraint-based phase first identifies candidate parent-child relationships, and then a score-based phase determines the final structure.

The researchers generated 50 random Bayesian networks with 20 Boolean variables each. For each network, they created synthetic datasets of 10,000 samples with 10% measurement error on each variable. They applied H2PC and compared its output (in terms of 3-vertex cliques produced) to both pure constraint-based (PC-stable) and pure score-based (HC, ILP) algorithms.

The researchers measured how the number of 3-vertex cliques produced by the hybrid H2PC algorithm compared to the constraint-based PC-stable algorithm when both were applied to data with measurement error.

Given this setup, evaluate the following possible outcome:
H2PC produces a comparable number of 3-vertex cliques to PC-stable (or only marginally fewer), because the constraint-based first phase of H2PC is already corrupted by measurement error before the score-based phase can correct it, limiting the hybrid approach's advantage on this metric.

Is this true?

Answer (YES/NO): NO